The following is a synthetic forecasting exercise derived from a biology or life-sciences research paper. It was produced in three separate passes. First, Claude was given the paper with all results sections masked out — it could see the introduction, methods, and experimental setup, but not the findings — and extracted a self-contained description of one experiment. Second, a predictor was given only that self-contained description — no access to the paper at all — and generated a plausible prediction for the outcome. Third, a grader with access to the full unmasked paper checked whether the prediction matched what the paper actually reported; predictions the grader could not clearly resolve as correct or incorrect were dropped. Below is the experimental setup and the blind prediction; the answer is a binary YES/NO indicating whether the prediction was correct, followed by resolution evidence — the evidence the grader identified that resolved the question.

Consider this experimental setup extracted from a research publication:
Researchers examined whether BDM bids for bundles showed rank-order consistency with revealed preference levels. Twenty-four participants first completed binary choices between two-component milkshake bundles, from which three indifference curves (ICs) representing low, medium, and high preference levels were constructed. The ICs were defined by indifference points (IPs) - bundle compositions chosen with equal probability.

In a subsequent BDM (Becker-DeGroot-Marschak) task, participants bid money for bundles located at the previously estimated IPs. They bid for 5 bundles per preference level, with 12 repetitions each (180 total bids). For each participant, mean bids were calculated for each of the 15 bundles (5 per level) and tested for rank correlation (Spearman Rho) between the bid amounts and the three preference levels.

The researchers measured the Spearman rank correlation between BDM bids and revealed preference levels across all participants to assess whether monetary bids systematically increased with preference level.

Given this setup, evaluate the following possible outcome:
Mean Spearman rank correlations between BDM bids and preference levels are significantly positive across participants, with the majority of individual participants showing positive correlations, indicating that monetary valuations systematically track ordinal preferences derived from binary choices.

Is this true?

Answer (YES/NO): YES